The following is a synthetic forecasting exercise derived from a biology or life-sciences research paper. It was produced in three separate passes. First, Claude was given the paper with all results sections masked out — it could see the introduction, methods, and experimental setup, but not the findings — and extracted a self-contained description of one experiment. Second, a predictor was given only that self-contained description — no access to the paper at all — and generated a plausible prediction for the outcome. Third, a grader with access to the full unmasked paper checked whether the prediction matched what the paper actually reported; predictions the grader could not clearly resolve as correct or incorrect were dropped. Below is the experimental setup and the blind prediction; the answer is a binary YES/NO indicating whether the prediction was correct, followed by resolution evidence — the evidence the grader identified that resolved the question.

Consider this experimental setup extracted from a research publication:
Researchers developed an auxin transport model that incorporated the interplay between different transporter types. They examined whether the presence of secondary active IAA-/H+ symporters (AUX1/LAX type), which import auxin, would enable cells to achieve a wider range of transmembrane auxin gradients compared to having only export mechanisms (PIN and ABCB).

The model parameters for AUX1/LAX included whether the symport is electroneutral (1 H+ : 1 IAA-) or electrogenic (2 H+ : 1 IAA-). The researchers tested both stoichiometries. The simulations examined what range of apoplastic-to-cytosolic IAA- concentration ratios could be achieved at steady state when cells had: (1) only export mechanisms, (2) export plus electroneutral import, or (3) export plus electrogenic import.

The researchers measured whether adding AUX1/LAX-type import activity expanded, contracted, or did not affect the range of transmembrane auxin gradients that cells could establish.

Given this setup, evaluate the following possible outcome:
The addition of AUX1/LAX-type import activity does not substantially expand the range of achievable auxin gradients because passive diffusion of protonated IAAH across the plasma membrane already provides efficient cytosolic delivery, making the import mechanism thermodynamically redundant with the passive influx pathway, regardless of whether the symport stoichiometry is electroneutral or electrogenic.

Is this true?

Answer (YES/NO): NO